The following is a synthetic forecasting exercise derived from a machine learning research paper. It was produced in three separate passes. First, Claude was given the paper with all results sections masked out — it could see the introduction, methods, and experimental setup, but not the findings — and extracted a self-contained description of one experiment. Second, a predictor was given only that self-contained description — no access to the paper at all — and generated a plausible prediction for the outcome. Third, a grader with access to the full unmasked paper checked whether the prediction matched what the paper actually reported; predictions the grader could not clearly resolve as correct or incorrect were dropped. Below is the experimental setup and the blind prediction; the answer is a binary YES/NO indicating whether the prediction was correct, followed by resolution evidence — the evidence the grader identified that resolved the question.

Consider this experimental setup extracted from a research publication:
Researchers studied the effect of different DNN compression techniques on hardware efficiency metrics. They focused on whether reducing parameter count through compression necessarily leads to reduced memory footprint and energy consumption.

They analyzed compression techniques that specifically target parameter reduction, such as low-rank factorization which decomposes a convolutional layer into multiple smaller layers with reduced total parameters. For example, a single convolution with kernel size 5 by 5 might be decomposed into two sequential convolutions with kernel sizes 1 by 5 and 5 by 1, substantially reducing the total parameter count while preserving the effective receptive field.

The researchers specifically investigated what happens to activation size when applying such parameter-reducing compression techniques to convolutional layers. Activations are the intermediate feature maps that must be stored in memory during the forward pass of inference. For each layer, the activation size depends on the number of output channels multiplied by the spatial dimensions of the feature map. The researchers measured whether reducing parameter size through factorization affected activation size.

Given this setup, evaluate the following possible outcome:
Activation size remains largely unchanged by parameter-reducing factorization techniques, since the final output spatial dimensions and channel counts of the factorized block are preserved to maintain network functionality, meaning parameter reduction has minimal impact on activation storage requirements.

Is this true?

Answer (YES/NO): NO